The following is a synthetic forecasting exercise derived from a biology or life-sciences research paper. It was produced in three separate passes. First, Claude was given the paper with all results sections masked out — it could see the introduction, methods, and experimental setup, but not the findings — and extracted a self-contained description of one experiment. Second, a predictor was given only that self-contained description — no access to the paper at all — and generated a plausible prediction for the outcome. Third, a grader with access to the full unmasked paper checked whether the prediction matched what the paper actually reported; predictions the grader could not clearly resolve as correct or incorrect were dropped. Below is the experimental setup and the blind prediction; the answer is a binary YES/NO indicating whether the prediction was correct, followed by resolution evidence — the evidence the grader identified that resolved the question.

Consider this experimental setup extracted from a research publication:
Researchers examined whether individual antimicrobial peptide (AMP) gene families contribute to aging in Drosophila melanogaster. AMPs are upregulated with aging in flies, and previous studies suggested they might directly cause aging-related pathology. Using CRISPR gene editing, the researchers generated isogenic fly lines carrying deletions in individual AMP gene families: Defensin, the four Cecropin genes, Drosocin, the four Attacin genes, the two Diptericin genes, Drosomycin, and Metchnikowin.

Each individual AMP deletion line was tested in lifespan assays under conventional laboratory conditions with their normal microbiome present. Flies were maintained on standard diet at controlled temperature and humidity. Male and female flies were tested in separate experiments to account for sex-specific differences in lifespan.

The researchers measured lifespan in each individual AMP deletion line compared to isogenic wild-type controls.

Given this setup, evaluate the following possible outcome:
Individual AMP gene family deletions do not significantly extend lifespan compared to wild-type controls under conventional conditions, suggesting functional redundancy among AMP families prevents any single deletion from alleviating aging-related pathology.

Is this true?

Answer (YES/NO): NO